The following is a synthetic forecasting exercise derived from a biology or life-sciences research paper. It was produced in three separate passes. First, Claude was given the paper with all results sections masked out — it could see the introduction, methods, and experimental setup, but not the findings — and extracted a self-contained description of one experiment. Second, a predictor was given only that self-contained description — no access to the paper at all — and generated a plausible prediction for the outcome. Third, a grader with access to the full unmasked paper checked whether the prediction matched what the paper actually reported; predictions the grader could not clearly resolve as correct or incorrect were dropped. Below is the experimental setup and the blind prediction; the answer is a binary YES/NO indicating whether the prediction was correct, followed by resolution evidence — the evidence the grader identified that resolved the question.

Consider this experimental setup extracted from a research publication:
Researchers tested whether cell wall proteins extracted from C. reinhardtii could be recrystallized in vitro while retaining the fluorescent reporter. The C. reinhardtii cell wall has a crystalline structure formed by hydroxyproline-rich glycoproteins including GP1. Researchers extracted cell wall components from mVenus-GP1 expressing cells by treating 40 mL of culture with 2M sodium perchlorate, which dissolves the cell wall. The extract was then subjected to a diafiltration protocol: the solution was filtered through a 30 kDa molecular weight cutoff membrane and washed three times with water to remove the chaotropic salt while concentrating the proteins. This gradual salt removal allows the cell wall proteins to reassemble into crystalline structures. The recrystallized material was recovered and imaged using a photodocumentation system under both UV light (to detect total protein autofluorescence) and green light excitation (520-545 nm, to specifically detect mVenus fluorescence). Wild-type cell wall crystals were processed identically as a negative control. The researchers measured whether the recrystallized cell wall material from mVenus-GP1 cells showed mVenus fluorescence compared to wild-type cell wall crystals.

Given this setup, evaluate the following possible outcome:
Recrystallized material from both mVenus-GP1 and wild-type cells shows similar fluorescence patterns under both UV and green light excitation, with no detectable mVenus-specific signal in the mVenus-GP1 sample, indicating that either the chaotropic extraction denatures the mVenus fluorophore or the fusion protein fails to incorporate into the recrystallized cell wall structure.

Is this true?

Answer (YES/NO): NO